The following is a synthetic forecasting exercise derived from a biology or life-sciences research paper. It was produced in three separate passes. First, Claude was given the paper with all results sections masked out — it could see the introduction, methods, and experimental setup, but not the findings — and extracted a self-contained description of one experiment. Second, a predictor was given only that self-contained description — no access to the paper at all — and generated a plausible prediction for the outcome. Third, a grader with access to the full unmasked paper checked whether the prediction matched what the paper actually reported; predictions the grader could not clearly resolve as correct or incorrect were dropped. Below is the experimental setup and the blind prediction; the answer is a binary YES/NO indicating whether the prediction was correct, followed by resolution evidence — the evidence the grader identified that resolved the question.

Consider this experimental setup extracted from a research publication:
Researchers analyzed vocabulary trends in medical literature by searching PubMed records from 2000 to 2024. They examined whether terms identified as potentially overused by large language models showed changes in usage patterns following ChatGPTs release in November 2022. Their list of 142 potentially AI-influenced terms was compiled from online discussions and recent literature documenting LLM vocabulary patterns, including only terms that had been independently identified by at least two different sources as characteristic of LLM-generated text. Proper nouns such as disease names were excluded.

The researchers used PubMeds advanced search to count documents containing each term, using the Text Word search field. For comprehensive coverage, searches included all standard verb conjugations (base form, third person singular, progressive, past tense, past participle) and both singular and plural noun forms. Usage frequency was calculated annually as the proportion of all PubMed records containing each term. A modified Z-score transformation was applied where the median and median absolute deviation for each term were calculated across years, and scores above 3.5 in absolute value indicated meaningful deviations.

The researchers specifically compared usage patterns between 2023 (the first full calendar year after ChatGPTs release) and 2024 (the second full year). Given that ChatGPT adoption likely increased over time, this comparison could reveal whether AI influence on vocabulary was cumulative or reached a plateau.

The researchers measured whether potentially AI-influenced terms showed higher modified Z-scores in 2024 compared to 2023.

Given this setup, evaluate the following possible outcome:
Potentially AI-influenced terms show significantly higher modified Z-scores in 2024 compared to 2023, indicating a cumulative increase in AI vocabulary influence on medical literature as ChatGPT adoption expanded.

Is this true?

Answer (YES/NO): YES